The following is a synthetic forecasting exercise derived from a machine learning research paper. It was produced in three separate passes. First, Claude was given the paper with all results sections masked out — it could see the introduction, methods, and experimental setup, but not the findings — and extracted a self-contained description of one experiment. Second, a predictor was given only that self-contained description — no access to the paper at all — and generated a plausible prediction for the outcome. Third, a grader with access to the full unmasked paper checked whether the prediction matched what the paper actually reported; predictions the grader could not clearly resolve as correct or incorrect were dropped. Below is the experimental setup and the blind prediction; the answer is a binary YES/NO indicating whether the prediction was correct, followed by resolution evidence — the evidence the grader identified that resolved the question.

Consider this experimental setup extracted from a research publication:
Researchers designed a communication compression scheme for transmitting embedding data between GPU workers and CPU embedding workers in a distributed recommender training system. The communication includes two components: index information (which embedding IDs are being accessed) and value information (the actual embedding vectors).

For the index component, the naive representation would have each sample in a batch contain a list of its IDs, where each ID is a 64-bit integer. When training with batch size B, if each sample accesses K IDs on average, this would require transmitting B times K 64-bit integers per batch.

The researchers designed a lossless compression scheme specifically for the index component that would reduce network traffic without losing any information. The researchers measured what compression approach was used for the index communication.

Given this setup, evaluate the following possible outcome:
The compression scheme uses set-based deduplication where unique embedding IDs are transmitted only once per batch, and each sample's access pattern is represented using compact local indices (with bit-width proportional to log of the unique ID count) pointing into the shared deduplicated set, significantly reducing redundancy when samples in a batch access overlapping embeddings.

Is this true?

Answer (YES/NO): NO